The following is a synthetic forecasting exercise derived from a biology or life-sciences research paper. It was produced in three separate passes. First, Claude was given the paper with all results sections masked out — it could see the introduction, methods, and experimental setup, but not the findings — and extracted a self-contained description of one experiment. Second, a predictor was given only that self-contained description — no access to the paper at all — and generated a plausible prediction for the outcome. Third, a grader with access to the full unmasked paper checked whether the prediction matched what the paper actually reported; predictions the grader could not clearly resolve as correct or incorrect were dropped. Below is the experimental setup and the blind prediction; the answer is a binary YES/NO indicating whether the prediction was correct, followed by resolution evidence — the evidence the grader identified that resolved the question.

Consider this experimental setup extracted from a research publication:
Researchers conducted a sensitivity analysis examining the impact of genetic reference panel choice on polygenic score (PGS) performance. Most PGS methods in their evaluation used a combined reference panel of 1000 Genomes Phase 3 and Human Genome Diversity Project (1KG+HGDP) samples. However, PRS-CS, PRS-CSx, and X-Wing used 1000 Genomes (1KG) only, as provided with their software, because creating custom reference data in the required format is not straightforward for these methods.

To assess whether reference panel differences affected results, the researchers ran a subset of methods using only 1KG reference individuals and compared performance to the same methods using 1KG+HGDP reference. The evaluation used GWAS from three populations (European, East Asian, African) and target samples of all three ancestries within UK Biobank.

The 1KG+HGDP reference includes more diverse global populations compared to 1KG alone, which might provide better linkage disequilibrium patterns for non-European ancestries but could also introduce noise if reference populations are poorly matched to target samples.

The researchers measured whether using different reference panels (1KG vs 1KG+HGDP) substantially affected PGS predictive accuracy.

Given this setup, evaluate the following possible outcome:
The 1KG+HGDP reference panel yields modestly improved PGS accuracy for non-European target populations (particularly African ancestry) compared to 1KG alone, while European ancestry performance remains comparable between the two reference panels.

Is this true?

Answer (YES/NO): NO